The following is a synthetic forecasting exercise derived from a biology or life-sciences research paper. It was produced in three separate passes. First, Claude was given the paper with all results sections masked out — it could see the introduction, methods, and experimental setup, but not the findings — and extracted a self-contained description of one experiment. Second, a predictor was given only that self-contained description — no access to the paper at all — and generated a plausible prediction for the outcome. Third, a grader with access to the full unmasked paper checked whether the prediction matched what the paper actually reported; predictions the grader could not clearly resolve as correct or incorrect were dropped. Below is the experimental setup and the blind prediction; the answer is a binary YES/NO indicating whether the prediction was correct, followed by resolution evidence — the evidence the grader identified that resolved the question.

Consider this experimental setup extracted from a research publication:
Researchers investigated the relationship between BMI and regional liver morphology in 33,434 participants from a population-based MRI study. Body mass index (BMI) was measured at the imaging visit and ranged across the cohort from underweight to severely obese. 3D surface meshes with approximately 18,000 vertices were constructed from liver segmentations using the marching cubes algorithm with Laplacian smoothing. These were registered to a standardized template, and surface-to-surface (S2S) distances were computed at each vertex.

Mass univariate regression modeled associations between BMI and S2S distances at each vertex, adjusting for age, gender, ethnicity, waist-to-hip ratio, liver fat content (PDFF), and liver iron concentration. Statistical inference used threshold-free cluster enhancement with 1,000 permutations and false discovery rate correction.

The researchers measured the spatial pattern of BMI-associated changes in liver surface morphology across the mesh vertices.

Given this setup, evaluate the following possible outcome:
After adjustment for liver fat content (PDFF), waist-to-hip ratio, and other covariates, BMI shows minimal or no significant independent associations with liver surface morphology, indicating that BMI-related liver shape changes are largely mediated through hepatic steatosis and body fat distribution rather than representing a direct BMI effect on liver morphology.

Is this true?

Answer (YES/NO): NO